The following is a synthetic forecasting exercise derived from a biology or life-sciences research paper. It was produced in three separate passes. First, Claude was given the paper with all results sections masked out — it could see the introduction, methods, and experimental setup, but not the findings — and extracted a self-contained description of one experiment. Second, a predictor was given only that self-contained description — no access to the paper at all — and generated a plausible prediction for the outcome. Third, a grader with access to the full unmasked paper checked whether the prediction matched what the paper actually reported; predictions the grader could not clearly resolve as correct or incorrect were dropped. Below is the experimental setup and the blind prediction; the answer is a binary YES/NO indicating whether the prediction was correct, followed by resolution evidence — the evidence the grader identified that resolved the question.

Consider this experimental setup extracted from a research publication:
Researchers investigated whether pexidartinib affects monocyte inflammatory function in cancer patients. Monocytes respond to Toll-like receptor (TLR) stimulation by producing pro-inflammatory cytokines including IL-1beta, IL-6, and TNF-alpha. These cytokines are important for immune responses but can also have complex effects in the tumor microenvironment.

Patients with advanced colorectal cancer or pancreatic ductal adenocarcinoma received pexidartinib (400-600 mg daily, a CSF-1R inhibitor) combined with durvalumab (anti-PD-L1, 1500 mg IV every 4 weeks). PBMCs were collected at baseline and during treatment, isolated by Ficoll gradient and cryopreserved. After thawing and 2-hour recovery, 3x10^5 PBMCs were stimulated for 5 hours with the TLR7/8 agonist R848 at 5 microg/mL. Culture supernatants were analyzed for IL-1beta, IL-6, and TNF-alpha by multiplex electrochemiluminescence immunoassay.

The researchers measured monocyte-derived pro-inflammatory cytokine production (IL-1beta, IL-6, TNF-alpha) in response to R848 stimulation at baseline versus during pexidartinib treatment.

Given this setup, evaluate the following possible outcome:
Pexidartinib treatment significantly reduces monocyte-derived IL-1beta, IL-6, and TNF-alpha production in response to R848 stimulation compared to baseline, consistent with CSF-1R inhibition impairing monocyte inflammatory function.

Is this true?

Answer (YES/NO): NO